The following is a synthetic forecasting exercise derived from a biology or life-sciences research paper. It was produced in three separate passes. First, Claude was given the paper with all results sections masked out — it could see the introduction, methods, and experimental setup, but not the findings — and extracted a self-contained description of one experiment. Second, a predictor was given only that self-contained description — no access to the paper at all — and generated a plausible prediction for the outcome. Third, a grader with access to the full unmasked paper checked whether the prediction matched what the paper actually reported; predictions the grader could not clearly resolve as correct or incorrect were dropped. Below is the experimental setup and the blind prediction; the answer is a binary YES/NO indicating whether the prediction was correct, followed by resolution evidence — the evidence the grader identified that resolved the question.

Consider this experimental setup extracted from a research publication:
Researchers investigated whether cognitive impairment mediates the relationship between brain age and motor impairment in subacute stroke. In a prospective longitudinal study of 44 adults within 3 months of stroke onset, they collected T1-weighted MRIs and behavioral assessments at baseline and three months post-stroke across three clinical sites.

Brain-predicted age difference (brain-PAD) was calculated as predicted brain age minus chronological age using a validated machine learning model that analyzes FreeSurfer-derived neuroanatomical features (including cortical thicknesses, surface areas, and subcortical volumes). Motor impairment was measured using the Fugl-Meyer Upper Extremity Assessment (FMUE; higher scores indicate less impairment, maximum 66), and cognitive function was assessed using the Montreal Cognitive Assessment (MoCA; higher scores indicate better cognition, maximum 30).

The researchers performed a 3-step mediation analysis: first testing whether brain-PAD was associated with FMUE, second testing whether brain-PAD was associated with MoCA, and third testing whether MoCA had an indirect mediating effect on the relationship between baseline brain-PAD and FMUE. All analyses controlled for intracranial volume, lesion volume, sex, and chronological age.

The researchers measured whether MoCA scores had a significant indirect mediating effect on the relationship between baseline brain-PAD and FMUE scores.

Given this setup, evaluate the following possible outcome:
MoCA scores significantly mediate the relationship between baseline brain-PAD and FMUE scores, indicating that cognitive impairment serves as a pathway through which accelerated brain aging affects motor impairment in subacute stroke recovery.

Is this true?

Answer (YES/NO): NO